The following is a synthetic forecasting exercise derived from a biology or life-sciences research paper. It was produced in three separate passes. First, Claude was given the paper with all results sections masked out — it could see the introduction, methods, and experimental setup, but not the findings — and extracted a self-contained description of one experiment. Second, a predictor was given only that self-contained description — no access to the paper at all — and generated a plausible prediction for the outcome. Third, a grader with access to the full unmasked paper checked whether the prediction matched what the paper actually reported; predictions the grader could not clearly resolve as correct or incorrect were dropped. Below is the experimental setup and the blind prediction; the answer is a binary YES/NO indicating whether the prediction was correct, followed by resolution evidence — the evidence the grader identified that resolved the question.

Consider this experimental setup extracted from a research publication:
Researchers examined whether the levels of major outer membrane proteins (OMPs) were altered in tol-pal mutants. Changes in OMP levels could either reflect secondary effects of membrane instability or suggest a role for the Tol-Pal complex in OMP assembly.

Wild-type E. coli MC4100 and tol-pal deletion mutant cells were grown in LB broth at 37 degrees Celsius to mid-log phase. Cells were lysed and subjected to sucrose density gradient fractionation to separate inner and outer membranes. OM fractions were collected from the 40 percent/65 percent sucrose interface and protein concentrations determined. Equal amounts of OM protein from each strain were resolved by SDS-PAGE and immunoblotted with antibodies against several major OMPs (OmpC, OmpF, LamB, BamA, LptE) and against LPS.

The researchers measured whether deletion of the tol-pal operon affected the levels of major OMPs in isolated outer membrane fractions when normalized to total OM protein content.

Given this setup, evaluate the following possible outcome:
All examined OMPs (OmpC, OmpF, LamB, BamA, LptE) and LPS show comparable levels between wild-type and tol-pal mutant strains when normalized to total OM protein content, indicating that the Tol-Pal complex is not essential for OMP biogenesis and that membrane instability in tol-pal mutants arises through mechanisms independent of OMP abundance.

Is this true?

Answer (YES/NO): YES